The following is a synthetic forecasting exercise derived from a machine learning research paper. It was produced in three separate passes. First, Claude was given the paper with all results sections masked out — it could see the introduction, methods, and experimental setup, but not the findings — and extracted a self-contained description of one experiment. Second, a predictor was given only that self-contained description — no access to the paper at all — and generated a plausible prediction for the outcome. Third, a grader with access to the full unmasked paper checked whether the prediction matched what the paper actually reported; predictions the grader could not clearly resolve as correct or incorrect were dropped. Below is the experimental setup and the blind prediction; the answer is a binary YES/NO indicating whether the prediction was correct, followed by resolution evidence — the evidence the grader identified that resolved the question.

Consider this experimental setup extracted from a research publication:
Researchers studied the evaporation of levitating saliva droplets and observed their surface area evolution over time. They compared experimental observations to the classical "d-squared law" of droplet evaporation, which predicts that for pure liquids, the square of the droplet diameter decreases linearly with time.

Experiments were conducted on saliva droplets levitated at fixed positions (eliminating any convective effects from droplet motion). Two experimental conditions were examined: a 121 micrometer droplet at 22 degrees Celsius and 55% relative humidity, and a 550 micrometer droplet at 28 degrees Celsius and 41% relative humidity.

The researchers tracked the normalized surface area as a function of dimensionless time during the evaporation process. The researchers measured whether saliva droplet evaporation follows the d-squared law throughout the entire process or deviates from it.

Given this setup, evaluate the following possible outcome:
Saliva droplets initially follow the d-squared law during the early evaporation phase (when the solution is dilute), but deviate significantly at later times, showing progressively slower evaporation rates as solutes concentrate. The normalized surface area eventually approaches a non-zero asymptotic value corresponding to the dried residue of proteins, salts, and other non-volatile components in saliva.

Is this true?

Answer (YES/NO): NO